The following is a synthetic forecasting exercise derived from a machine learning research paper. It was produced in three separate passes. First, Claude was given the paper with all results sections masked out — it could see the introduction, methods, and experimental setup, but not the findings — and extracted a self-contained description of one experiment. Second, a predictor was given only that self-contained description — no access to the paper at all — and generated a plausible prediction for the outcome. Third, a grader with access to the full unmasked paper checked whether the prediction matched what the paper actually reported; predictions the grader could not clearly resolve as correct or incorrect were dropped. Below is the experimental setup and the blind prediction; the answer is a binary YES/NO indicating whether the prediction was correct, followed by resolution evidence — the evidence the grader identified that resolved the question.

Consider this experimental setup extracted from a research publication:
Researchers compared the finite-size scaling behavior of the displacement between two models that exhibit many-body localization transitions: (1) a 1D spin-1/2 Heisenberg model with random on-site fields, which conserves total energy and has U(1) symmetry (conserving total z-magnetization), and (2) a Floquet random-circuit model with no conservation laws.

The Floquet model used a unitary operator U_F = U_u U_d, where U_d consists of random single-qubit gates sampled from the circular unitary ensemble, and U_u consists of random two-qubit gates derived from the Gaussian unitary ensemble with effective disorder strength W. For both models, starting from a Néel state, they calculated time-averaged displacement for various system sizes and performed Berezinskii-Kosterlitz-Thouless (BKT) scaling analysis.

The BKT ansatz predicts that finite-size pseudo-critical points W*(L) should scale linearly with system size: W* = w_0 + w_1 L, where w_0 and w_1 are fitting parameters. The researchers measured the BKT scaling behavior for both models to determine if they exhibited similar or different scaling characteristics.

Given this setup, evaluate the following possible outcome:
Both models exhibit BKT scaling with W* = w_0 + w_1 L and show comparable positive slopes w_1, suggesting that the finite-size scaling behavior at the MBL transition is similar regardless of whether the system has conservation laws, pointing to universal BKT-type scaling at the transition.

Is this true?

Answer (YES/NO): YES